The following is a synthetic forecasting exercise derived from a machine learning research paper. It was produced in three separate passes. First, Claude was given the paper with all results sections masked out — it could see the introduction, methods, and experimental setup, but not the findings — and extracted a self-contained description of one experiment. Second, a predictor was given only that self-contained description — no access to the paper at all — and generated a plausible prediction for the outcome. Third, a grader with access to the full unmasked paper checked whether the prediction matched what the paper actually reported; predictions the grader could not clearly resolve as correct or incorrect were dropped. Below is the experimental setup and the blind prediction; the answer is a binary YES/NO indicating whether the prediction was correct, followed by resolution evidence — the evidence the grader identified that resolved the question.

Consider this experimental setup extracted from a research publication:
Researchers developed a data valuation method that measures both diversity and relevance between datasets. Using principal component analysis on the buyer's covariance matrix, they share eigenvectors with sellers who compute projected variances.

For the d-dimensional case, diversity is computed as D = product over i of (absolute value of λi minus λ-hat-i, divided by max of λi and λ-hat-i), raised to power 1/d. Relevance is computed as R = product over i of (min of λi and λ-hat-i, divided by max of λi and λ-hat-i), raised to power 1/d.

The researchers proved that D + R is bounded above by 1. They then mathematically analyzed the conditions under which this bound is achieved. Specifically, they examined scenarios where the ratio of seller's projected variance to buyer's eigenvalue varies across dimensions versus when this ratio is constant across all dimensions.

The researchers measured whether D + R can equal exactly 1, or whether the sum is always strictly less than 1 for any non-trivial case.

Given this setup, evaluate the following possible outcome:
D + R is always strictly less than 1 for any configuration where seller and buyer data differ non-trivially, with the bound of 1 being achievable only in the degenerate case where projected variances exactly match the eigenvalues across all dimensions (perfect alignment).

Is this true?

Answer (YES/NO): NO